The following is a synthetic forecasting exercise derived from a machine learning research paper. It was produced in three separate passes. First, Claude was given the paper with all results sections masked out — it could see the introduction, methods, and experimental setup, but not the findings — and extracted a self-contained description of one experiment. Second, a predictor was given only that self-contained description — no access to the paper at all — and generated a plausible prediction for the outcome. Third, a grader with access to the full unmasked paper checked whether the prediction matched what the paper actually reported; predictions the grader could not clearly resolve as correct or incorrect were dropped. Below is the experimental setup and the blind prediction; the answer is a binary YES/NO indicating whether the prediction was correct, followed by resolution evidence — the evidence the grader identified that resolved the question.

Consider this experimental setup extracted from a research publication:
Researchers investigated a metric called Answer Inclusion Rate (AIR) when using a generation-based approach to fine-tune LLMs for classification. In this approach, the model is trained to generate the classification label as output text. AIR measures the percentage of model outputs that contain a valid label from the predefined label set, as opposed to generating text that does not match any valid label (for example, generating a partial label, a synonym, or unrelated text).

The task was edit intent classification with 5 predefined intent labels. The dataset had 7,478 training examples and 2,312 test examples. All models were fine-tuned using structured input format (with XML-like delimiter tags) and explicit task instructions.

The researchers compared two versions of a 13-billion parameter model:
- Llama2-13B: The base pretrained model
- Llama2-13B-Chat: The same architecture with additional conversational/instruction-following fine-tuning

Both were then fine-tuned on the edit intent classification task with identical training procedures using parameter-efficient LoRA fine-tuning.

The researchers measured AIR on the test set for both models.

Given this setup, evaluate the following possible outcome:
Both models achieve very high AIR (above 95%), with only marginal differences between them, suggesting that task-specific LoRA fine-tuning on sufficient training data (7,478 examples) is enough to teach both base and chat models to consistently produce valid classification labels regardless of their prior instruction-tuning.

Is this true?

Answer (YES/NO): NO